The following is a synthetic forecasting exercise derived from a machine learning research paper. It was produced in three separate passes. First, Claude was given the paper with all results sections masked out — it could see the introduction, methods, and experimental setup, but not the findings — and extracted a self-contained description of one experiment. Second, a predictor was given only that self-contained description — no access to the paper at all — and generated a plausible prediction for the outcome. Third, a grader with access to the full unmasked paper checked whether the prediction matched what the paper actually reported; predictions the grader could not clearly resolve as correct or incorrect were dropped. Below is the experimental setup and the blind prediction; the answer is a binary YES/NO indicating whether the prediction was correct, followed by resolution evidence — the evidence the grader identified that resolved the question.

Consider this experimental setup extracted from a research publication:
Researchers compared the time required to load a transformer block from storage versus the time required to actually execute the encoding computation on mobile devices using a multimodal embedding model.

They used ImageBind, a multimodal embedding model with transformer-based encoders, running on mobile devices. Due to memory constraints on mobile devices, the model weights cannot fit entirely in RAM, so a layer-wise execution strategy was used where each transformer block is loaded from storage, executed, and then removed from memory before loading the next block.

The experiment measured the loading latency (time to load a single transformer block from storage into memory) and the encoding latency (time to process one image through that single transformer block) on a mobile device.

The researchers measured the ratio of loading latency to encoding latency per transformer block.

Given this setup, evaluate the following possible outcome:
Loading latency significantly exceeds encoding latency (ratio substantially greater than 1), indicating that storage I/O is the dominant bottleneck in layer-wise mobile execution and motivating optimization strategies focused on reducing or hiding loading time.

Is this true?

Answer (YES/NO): YES